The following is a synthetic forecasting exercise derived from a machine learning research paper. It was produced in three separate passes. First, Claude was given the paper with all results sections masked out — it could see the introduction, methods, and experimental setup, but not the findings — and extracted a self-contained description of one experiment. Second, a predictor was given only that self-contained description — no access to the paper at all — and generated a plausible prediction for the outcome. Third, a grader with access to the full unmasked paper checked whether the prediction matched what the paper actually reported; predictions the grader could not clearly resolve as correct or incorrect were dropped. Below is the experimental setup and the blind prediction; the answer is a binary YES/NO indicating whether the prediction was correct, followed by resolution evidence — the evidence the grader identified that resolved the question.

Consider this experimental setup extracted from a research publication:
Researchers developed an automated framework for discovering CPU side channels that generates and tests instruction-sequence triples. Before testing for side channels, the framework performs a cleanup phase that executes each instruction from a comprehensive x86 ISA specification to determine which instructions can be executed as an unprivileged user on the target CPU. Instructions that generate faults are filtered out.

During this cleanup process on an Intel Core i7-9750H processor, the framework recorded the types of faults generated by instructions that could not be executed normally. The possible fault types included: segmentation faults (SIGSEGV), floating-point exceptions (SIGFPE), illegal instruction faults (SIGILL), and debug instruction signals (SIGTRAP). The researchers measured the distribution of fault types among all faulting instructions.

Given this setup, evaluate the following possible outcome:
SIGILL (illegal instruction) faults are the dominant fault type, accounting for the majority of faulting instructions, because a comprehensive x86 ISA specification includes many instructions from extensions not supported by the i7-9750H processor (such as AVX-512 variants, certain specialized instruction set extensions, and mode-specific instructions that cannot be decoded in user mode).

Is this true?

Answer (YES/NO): YES